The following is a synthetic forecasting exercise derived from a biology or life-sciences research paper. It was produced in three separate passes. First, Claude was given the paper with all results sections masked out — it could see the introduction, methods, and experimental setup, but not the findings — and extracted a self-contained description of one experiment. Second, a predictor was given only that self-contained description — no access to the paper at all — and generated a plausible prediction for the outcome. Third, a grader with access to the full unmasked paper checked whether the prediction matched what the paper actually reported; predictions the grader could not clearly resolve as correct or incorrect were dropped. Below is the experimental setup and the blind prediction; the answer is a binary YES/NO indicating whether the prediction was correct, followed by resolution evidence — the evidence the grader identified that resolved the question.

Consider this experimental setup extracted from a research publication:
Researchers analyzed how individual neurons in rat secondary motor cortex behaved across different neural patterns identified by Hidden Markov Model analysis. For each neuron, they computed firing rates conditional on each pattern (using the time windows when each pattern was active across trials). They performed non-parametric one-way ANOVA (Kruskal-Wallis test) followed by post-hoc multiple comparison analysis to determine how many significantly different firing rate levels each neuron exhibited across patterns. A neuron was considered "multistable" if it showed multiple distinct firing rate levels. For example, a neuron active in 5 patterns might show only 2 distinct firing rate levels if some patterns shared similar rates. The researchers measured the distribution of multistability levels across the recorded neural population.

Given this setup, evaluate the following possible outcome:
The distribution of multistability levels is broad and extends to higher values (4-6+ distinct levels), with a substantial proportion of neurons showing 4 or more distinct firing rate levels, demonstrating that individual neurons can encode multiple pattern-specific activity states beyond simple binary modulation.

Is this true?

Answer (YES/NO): YES